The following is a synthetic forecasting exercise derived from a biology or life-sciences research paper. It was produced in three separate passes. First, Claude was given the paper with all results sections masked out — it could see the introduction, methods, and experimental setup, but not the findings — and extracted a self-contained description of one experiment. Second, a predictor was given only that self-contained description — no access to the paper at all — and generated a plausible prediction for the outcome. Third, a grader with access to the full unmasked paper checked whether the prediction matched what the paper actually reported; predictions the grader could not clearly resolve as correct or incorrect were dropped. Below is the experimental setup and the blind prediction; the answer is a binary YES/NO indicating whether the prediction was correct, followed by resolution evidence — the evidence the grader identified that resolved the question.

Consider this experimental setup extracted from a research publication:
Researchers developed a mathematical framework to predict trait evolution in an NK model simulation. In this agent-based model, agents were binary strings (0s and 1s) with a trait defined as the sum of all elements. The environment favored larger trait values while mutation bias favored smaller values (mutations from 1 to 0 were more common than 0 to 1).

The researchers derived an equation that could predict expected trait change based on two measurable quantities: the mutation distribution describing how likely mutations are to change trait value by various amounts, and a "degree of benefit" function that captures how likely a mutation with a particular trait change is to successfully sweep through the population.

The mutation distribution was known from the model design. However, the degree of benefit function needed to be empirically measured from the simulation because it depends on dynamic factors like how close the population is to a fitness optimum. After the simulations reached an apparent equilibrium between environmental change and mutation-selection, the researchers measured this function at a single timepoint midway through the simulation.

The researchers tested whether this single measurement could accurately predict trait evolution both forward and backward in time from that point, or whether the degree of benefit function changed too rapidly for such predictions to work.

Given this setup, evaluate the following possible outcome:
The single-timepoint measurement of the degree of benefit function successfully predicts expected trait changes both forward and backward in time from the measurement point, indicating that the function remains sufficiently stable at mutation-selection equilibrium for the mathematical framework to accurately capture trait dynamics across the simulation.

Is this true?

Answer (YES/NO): YES